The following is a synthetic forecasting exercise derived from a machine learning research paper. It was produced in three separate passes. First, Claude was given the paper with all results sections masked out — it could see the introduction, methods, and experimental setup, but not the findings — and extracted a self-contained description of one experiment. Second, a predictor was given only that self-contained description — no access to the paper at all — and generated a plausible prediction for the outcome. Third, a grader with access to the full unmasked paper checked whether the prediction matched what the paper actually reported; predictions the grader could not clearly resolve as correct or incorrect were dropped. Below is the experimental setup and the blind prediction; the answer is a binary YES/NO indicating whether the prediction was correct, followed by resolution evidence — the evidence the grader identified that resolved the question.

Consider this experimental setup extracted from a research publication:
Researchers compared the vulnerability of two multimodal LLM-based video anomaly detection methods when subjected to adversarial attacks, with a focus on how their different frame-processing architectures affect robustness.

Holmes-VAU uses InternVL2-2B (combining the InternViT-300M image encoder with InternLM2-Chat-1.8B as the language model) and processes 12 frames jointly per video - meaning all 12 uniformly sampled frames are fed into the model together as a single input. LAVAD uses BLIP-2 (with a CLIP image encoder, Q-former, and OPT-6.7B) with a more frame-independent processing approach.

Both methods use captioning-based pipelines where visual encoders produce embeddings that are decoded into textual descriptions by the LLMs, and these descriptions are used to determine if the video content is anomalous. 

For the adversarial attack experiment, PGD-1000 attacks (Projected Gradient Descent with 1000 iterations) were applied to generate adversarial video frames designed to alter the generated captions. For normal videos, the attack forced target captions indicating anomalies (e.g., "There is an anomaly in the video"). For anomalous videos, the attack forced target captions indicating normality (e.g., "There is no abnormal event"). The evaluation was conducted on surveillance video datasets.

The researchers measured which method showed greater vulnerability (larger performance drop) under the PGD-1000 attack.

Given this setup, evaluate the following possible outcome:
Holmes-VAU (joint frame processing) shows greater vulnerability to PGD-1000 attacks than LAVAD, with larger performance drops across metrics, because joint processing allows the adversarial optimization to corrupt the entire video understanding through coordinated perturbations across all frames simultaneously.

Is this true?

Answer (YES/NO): YES